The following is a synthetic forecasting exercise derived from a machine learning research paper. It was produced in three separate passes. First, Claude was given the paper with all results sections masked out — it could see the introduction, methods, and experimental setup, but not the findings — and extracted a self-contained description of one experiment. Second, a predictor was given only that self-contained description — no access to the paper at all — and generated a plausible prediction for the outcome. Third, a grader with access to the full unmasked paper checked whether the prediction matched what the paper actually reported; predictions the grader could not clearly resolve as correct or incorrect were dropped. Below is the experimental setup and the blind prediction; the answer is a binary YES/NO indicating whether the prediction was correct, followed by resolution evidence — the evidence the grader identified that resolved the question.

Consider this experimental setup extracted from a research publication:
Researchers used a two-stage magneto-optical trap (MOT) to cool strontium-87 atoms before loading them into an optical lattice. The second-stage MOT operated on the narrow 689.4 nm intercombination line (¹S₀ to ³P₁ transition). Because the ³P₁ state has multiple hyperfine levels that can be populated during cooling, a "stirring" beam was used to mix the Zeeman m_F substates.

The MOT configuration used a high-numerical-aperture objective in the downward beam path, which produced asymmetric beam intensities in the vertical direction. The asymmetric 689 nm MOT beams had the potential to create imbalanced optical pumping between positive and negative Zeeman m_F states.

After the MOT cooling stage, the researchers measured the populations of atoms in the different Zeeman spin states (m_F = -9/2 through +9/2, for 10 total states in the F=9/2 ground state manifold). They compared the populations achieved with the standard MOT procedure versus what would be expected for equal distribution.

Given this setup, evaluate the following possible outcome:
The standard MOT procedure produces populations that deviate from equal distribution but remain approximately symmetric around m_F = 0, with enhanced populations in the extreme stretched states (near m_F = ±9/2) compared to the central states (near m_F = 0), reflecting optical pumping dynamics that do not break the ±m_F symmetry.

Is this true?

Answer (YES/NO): NO